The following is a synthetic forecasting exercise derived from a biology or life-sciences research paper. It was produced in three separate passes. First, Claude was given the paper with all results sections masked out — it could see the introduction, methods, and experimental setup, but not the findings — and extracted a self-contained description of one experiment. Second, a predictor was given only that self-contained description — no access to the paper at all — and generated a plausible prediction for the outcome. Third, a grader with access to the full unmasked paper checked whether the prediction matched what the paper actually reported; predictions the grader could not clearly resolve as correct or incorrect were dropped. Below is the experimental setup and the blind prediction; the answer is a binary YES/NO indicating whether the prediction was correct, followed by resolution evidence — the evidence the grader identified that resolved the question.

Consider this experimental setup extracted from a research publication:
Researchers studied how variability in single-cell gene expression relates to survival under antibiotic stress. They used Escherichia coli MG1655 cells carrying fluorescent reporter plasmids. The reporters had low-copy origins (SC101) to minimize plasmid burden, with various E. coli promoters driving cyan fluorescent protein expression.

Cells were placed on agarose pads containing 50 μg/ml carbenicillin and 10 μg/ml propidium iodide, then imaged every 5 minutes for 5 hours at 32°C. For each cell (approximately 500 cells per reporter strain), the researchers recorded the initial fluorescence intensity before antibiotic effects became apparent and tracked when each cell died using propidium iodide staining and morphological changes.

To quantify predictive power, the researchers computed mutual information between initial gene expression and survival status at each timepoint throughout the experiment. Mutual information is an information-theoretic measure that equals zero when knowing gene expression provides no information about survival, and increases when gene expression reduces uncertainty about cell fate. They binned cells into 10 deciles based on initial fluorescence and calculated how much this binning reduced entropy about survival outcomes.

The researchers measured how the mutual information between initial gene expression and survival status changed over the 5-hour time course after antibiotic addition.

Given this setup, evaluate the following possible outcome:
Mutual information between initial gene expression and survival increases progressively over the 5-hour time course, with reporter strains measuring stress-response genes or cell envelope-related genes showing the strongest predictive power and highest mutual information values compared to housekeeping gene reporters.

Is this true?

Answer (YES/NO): NO